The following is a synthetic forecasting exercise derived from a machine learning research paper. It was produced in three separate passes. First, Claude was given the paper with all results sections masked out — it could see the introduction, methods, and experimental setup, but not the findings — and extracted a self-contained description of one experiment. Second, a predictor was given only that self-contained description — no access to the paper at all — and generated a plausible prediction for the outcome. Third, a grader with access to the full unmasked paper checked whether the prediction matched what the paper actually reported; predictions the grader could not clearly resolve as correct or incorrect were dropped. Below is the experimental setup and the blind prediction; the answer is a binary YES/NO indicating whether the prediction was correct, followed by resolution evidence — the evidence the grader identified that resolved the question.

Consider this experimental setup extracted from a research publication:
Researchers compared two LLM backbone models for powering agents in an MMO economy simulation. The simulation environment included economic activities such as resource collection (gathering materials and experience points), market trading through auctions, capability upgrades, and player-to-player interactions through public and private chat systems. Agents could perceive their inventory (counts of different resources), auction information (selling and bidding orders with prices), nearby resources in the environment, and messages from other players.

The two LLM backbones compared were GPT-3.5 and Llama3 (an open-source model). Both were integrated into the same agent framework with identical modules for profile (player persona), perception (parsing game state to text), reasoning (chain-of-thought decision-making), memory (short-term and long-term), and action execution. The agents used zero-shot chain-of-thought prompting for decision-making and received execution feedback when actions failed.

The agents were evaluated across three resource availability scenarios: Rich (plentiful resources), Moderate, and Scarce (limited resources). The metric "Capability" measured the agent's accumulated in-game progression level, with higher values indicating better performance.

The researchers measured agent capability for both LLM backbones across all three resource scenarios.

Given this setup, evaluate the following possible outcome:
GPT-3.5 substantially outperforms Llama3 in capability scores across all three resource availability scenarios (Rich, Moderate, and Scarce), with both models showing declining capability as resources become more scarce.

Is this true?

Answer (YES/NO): NO